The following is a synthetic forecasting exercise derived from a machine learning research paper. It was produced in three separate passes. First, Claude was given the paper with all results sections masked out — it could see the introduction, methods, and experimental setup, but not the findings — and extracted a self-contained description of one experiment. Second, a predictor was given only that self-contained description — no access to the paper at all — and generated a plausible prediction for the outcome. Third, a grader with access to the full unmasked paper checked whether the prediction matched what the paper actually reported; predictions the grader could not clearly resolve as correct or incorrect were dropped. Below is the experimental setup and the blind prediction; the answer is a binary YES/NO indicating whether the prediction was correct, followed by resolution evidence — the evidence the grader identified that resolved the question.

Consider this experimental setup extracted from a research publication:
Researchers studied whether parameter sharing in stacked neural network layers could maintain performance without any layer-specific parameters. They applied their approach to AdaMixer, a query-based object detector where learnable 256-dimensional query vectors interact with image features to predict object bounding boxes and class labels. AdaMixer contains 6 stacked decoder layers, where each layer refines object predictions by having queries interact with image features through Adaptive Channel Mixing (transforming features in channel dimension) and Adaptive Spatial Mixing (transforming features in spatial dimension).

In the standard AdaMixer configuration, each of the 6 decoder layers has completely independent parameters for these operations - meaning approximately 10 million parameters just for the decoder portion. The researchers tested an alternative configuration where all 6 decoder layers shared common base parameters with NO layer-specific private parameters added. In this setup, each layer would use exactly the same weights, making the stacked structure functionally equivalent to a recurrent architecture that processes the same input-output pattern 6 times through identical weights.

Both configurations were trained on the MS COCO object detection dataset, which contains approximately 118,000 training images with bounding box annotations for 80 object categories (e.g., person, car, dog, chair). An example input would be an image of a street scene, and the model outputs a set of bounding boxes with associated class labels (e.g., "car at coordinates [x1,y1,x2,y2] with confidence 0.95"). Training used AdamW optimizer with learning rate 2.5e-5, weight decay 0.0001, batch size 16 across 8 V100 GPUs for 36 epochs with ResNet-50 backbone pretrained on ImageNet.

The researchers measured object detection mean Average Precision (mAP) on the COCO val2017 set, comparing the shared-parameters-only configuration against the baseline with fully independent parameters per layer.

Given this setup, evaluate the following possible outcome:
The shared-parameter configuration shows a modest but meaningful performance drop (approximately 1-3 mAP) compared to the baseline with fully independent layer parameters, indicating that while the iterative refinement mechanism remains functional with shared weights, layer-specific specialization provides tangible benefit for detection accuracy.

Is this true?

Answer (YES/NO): YES